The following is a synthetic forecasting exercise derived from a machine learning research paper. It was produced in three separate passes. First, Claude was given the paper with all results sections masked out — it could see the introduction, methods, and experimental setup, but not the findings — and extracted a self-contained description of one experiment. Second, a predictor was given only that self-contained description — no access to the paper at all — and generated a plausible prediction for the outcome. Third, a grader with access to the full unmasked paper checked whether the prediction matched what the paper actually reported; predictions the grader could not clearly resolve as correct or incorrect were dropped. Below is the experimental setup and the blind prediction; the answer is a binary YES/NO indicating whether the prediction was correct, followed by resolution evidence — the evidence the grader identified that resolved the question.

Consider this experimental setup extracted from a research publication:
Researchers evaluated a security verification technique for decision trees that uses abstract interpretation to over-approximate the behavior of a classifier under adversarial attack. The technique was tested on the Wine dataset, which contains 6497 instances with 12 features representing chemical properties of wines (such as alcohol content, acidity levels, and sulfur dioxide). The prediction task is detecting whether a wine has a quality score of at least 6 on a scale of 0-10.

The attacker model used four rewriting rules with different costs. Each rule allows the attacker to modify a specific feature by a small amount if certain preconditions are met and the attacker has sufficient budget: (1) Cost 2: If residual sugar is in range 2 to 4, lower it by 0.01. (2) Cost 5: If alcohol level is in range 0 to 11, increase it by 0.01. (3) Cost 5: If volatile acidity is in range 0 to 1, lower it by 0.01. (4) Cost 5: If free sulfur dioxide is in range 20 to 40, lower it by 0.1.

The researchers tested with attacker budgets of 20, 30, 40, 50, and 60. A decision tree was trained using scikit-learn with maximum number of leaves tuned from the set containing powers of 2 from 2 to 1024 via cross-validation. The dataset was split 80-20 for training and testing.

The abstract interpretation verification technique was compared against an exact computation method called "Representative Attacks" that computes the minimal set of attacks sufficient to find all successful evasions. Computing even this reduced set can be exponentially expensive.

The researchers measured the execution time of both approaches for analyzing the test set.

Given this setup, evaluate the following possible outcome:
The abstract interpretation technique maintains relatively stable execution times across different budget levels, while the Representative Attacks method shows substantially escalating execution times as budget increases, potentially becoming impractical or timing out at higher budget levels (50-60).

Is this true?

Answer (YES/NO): NO